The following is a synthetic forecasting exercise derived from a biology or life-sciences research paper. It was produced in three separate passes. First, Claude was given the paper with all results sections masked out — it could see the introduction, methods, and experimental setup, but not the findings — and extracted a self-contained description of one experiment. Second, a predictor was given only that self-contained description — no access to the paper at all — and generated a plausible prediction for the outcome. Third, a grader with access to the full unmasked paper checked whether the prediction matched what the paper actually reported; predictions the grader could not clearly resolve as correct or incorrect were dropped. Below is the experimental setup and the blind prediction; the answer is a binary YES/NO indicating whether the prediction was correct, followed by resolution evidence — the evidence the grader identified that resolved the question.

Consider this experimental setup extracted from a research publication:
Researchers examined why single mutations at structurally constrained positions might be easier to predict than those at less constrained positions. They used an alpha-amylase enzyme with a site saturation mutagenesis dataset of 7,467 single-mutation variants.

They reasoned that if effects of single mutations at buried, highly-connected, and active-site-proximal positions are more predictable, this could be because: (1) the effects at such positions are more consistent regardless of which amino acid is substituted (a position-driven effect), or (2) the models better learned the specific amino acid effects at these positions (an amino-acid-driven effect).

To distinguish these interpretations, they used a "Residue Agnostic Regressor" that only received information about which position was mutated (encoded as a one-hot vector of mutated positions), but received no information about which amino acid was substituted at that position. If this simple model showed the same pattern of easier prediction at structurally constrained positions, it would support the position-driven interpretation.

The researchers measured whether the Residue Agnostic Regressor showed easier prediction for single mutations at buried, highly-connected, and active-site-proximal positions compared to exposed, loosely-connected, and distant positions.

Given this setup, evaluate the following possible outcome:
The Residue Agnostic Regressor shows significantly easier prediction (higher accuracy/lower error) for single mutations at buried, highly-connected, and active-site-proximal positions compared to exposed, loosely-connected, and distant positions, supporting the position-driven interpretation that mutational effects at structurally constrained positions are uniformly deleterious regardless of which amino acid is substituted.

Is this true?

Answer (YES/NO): YES